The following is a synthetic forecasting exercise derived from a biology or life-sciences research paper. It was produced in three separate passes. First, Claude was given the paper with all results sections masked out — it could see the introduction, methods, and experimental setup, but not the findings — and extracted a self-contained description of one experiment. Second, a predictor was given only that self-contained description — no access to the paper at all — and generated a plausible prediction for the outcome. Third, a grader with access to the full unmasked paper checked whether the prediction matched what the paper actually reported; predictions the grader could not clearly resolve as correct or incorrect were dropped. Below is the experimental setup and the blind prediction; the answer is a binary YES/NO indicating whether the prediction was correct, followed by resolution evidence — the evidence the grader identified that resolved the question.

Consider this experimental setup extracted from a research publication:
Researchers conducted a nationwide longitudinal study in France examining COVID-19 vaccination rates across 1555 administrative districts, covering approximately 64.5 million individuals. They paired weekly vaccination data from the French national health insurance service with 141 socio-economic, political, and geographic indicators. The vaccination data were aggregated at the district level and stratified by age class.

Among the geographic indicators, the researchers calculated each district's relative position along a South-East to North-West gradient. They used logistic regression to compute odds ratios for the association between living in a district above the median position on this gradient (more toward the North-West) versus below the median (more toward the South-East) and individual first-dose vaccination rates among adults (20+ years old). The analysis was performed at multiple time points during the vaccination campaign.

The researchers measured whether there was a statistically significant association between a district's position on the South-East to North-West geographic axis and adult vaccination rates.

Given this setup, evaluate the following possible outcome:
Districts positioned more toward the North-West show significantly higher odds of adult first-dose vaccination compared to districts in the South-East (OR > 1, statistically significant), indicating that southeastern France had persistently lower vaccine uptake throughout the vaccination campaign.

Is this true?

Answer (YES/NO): YES